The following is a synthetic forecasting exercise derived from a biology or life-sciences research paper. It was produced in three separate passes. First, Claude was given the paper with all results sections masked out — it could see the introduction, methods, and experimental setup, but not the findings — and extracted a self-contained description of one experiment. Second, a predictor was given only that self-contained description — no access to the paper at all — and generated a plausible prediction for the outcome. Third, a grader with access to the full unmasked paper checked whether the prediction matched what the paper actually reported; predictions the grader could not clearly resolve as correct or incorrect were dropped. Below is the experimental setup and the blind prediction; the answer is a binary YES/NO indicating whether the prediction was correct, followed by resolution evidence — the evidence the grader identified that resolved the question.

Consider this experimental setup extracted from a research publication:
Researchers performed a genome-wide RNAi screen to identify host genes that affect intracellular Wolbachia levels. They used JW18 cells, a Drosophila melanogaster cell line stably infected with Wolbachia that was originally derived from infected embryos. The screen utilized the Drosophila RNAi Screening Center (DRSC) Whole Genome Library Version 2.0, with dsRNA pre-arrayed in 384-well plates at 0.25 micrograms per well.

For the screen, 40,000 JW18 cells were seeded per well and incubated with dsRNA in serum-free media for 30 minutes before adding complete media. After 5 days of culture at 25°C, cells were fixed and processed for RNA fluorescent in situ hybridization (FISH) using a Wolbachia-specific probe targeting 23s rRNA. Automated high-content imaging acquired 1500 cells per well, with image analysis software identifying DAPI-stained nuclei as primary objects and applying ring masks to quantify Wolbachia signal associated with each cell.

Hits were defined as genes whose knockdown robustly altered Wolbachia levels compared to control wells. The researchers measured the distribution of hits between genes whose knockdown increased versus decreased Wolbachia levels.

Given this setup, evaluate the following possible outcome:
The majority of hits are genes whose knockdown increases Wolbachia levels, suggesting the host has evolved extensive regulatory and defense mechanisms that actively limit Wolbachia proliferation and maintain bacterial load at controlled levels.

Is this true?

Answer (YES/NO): NO